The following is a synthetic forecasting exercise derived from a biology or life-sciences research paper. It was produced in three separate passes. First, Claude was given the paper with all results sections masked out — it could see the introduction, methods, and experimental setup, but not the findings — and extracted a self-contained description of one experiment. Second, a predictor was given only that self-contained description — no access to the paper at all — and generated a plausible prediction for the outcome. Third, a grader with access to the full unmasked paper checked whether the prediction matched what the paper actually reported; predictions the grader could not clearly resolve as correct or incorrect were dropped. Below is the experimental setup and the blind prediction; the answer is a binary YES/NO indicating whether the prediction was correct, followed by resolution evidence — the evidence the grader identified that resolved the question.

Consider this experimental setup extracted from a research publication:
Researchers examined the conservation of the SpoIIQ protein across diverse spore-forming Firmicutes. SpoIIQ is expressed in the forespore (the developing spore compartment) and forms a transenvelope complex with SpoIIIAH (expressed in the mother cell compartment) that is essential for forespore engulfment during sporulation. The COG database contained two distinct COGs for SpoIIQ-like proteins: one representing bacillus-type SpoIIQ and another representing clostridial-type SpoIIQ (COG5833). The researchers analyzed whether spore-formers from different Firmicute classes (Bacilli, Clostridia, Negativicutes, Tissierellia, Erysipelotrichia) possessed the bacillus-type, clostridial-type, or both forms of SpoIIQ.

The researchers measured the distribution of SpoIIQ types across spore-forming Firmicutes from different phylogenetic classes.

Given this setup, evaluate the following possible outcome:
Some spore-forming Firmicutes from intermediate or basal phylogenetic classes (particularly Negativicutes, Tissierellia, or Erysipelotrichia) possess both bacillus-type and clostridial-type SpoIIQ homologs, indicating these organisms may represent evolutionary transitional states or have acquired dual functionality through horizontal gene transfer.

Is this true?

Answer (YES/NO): NO